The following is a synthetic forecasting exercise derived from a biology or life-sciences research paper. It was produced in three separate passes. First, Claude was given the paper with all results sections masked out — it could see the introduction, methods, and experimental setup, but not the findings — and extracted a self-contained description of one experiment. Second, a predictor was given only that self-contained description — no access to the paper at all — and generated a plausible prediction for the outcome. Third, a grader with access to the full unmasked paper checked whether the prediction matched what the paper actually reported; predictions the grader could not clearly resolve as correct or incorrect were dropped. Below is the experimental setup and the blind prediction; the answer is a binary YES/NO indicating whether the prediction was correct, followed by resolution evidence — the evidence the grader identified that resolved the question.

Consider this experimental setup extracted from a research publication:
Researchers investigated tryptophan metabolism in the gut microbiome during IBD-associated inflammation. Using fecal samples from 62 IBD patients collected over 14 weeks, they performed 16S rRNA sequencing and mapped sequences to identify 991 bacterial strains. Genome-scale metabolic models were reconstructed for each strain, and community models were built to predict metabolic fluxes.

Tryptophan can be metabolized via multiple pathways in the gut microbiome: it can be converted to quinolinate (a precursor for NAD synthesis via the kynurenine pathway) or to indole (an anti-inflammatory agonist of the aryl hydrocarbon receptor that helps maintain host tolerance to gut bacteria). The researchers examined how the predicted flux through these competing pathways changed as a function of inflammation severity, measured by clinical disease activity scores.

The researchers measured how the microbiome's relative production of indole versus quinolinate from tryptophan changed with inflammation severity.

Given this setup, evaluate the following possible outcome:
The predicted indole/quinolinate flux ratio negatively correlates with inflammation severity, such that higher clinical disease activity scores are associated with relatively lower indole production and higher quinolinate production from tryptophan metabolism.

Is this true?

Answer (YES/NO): NO